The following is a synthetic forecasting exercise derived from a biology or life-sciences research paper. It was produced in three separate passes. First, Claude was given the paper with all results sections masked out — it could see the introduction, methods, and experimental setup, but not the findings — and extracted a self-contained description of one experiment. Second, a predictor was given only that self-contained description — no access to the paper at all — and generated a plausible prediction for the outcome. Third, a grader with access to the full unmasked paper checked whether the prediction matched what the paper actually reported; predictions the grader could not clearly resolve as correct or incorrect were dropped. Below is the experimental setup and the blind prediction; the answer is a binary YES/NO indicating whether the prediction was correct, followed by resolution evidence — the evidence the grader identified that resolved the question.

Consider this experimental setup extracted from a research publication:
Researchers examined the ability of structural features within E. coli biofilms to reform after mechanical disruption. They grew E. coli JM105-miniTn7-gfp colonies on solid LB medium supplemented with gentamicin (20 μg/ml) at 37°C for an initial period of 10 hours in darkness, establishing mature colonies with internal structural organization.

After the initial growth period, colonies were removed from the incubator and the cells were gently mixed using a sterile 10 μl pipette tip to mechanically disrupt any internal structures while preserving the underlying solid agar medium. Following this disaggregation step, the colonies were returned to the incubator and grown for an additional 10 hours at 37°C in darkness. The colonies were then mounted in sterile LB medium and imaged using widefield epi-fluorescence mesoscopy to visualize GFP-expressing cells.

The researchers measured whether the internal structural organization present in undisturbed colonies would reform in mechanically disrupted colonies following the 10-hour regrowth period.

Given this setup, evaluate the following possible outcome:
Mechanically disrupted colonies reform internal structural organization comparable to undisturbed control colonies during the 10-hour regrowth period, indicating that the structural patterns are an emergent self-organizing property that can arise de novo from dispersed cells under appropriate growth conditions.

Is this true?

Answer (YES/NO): YES